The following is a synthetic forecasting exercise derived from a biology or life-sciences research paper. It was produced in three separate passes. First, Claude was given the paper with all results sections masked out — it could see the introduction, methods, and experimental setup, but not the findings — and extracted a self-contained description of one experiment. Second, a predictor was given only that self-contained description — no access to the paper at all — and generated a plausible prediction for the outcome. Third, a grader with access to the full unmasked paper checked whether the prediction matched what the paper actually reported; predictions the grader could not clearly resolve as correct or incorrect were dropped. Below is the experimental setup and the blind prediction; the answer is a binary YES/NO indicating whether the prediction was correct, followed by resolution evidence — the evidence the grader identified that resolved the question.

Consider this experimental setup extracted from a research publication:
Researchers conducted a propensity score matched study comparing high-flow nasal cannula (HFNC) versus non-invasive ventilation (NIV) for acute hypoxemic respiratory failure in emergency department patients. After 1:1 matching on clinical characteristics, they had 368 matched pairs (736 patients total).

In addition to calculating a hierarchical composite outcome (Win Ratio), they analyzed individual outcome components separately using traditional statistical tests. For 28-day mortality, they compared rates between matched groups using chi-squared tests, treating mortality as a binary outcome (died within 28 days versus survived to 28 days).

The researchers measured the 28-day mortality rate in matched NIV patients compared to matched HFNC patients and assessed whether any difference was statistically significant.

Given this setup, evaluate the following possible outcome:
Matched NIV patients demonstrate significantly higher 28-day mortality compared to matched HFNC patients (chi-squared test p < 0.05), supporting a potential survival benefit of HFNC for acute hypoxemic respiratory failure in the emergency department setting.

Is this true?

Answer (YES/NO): NO